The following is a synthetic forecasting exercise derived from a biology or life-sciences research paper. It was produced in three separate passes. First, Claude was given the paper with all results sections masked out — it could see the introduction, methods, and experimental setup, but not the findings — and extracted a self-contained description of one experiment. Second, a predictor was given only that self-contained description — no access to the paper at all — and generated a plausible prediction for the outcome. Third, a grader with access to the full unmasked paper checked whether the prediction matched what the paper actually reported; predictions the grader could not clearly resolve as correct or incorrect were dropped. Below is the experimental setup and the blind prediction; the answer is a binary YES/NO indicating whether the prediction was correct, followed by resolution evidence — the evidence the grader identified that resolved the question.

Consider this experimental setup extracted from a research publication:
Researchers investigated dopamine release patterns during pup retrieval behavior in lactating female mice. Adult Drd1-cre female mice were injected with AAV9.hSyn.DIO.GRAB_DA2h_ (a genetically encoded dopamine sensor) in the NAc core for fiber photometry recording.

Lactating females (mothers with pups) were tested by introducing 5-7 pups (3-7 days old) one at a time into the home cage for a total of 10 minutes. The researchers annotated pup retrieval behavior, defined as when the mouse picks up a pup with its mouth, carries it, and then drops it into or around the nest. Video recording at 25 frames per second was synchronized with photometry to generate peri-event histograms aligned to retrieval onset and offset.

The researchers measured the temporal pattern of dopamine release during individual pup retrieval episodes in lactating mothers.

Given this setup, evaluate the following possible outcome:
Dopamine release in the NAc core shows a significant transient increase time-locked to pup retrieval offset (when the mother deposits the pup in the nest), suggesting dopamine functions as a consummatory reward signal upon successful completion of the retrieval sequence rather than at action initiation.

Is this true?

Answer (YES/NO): NO